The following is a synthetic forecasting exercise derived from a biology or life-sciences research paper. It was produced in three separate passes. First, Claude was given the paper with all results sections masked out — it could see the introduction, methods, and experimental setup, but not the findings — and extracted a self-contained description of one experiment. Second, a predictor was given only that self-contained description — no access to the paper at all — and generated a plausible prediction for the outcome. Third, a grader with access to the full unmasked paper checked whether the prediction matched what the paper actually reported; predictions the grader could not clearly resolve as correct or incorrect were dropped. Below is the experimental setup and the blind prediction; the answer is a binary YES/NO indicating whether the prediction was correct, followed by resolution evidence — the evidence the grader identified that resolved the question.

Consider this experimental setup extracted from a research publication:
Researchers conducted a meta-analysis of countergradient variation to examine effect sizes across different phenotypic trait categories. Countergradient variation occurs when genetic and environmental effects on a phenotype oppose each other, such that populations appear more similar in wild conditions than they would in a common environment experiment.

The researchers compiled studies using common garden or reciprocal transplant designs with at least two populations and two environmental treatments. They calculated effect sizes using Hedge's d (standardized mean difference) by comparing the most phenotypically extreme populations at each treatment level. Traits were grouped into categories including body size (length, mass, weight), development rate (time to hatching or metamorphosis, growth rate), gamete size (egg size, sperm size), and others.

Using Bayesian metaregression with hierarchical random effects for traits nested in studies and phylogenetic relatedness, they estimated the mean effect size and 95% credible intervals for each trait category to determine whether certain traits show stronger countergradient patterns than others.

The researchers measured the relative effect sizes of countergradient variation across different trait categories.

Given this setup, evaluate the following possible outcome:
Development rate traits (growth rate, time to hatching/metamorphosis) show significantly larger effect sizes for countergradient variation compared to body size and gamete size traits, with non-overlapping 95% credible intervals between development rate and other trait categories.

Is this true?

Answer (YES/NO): NO